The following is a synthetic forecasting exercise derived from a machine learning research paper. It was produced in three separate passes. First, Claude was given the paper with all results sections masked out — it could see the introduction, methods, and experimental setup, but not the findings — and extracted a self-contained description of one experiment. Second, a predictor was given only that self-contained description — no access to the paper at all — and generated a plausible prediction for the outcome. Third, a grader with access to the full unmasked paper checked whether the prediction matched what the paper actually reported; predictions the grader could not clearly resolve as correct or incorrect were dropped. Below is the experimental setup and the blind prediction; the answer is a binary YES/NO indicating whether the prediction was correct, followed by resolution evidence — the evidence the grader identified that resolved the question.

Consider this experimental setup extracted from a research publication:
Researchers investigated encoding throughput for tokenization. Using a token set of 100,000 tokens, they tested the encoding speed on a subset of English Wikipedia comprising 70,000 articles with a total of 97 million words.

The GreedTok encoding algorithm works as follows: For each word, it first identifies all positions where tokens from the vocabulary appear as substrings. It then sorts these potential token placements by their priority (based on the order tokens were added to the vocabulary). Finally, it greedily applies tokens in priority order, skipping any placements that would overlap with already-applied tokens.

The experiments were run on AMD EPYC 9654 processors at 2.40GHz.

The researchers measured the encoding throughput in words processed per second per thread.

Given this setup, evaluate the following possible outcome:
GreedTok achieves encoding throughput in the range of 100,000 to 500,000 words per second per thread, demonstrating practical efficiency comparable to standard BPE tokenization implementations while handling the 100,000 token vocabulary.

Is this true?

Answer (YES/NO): NO